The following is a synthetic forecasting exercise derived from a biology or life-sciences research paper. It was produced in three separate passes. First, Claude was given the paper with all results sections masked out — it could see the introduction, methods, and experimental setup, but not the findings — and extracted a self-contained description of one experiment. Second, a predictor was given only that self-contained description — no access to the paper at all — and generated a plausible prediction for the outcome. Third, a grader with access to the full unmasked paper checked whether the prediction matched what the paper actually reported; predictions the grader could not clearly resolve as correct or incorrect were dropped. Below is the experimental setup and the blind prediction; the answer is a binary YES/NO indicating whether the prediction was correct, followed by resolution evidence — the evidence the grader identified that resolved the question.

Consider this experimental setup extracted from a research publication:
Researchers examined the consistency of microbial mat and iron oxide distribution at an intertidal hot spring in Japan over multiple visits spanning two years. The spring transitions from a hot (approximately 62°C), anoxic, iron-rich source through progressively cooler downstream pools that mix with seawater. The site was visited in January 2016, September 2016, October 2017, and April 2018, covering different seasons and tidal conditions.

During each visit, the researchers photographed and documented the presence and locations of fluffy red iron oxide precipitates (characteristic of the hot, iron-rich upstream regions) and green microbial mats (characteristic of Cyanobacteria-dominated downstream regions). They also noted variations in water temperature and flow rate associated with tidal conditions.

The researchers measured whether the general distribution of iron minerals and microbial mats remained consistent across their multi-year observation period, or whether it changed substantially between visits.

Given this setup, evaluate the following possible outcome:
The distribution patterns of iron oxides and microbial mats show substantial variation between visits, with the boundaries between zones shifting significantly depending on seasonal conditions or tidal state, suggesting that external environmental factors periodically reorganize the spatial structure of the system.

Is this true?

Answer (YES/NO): NO